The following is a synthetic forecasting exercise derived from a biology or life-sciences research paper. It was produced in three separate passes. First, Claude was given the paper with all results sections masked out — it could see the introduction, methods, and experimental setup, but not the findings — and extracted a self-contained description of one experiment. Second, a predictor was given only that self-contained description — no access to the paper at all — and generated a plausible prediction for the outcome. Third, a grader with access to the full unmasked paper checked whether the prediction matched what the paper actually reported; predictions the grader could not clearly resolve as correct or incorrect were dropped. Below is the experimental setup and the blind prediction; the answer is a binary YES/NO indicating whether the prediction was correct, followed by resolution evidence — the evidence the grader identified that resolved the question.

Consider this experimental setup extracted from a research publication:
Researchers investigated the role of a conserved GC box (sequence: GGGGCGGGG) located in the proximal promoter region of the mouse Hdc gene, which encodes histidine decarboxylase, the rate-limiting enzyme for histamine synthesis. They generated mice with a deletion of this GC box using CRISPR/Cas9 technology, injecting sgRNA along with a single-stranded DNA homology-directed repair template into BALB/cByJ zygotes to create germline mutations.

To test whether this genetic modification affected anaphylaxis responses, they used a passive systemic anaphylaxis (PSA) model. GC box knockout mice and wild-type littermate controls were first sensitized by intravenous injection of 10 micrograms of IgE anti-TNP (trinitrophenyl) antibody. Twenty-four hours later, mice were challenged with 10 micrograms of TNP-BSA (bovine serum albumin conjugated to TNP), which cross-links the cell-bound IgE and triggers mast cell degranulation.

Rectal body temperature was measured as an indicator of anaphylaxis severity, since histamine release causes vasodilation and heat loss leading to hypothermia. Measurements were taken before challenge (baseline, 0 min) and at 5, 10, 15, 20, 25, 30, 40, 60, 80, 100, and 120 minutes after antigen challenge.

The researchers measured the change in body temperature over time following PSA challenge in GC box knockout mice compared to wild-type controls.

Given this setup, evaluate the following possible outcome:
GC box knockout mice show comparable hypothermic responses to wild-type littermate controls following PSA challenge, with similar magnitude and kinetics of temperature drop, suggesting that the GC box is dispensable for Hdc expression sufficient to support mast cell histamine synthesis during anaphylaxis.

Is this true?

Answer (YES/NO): NO